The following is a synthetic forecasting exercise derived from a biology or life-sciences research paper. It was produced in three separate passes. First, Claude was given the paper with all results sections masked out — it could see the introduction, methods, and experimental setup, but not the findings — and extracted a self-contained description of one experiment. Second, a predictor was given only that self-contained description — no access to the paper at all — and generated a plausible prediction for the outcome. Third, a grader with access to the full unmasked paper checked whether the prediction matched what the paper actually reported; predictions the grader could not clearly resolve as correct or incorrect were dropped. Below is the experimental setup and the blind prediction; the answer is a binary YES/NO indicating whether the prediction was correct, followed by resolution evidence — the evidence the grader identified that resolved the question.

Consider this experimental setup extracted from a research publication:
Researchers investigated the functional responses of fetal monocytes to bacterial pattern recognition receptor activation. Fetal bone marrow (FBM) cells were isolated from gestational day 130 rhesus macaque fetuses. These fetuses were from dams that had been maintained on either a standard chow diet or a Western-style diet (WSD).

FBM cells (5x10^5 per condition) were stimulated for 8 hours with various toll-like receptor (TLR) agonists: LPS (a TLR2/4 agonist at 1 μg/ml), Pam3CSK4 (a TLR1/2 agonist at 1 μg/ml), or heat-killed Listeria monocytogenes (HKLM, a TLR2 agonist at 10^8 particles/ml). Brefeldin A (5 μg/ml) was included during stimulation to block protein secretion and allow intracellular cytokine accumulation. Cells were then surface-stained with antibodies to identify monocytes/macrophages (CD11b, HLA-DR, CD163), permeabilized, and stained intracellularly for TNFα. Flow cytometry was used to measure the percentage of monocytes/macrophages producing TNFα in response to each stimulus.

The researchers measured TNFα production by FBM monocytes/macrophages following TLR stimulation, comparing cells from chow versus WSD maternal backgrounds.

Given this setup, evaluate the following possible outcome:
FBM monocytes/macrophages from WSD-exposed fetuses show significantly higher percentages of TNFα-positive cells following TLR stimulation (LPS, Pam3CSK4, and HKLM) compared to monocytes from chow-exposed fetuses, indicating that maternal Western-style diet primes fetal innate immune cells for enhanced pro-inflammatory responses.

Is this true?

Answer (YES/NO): NO